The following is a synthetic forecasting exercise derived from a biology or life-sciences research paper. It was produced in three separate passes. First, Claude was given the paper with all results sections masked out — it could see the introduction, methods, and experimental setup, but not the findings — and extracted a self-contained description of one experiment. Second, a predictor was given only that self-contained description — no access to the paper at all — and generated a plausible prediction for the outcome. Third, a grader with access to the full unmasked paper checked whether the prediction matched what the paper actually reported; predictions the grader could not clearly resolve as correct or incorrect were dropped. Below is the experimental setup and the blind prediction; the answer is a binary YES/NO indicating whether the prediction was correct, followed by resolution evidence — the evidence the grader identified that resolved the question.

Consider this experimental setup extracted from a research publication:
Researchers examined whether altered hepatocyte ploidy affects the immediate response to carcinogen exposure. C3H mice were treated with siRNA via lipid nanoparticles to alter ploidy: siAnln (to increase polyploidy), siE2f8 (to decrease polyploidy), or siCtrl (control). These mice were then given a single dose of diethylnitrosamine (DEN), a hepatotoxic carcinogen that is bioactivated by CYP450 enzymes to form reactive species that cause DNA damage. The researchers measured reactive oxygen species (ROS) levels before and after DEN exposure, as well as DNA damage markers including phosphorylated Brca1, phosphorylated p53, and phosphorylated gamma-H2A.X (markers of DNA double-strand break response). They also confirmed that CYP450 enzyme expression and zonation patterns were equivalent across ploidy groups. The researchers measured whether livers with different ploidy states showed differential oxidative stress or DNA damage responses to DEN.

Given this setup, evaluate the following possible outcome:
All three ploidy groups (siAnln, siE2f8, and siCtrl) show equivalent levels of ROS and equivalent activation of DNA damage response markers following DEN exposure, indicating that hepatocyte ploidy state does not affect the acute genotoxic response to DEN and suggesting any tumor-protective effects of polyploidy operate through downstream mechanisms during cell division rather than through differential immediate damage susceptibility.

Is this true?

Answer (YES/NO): YES